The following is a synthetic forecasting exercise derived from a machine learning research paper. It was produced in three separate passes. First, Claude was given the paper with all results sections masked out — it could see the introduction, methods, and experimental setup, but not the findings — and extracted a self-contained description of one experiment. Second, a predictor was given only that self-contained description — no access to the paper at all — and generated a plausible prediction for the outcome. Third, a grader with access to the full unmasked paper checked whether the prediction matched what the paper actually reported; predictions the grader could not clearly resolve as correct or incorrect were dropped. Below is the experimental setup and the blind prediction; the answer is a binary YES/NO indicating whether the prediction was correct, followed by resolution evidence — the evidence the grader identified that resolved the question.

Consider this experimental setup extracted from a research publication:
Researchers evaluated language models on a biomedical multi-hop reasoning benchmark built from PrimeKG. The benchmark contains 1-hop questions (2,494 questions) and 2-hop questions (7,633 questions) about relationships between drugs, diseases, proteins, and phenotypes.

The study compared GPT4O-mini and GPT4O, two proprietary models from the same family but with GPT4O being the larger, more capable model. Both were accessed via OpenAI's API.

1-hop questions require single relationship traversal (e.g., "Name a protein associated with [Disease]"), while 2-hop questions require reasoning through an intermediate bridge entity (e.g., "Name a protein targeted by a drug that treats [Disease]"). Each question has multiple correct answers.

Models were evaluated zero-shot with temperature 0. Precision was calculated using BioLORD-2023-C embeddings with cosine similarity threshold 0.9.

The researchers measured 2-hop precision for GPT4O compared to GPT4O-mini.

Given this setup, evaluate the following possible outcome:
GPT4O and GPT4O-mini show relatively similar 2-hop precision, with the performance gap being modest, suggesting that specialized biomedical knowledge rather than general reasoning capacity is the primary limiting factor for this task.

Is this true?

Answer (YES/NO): YES